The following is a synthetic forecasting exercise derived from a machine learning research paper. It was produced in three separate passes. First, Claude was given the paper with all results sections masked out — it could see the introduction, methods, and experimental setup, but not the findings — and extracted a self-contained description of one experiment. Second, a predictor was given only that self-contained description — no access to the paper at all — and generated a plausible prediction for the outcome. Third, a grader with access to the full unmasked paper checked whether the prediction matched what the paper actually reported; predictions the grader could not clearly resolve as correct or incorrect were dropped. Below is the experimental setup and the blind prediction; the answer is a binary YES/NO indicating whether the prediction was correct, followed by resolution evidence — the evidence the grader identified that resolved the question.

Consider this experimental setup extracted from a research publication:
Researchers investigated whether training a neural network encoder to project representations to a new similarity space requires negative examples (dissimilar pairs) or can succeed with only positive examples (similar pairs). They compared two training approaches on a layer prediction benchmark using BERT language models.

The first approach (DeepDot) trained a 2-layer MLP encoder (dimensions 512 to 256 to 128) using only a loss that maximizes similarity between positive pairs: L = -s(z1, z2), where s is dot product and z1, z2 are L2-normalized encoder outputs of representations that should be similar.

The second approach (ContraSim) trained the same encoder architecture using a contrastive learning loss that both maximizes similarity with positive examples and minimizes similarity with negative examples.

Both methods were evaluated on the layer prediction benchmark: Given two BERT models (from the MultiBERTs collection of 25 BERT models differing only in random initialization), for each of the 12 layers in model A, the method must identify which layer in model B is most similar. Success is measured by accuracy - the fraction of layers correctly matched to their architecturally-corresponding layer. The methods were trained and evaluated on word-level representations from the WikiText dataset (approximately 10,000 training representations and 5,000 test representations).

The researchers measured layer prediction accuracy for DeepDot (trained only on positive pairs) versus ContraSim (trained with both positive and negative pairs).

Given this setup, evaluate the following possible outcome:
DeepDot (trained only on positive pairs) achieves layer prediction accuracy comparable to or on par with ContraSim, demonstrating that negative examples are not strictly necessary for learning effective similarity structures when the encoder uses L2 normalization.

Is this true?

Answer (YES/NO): NO